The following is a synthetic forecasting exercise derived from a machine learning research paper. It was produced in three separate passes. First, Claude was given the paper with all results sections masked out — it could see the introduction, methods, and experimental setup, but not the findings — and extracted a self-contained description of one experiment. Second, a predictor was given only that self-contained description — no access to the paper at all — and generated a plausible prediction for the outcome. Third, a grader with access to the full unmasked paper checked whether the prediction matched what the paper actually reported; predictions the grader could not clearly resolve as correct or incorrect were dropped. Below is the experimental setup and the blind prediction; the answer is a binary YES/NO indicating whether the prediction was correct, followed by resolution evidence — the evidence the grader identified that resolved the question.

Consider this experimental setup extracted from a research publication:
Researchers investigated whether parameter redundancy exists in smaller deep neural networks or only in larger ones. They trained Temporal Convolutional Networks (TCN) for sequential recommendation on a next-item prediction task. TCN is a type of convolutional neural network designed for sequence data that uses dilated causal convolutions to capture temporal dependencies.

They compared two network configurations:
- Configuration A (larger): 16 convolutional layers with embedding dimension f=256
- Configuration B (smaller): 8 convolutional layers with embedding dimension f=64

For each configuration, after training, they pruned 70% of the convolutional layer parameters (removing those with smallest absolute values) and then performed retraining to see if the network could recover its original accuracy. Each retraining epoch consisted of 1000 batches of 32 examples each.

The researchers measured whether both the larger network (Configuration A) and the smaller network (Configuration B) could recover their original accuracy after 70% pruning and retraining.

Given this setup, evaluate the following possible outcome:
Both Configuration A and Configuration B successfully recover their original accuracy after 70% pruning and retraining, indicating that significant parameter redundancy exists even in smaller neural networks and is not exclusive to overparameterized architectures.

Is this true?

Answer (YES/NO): YES